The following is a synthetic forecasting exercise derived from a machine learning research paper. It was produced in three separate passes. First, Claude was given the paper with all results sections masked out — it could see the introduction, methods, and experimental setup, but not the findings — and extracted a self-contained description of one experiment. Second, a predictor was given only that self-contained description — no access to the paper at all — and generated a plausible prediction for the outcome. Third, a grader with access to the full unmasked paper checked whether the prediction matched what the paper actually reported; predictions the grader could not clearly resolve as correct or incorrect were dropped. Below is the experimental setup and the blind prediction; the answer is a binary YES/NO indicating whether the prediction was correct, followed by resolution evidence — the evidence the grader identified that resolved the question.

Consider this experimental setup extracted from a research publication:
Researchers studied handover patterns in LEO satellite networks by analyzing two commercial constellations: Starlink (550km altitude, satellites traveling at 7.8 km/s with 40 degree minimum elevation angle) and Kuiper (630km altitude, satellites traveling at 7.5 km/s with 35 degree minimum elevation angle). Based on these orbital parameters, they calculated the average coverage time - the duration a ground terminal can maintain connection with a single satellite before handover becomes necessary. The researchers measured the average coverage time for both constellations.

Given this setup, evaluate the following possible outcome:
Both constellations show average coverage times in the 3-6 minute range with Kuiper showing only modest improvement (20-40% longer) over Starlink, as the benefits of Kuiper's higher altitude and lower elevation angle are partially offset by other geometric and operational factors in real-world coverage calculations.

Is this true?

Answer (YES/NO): NO